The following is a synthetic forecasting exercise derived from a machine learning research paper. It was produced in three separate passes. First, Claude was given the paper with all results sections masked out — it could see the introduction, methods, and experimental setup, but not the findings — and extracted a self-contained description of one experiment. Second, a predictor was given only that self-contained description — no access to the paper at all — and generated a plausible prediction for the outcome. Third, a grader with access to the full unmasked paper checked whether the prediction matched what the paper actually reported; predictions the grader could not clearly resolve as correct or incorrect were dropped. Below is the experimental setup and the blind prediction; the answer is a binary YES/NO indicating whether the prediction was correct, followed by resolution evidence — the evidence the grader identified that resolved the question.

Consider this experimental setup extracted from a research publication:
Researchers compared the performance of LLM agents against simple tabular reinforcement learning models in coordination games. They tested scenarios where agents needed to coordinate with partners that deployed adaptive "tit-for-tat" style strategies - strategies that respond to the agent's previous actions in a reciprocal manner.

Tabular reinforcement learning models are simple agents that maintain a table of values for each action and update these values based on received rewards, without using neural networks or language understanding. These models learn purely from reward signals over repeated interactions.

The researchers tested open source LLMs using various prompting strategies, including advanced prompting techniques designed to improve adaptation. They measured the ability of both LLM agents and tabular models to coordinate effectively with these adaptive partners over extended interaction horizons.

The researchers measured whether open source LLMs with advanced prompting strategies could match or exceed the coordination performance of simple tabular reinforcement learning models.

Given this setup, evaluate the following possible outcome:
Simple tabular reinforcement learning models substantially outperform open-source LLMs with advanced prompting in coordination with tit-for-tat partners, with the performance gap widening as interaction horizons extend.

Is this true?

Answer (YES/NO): NO